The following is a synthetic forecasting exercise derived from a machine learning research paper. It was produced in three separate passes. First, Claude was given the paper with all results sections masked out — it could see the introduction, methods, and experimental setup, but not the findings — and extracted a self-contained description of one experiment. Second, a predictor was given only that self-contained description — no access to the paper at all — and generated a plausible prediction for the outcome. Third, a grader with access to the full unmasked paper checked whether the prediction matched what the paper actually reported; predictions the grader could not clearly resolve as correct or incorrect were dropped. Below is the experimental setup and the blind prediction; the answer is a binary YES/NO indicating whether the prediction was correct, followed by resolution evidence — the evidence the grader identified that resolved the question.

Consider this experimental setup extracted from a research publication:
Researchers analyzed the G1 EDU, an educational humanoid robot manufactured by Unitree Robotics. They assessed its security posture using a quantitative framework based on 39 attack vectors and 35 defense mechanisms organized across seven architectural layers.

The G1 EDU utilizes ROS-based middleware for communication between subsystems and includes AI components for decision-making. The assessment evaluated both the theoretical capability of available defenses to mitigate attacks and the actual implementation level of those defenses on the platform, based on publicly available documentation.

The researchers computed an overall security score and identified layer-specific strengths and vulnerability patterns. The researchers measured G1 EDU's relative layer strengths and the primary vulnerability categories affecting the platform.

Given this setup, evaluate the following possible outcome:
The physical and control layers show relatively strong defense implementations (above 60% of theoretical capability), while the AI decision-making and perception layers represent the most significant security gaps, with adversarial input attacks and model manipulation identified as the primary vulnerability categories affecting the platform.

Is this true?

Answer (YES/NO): NO